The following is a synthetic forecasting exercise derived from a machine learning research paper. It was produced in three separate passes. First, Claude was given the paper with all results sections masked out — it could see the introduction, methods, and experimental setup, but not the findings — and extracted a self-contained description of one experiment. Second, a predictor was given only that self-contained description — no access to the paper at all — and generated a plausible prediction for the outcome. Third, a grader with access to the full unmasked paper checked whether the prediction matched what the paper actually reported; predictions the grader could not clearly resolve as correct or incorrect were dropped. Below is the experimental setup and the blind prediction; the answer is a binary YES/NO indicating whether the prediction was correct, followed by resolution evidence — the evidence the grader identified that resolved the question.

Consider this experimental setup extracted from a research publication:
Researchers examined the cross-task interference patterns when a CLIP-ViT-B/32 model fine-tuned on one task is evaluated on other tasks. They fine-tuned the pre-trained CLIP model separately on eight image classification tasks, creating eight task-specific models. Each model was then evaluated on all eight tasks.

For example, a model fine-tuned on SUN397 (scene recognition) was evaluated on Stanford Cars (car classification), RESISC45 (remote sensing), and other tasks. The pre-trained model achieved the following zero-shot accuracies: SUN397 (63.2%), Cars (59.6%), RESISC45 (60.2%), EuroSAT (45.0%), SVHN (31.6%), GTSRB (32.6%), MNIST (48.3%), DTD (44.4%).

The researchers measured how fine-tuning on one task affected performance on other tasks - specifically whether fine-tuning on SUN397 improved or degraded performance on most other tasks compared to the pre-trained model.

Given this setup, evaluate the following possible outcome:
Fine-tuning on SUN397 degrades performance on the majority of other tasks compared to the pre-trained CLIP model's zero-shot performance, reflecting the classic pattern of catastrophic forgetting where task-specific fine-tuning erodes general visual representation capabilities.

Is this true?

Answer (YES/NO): YES